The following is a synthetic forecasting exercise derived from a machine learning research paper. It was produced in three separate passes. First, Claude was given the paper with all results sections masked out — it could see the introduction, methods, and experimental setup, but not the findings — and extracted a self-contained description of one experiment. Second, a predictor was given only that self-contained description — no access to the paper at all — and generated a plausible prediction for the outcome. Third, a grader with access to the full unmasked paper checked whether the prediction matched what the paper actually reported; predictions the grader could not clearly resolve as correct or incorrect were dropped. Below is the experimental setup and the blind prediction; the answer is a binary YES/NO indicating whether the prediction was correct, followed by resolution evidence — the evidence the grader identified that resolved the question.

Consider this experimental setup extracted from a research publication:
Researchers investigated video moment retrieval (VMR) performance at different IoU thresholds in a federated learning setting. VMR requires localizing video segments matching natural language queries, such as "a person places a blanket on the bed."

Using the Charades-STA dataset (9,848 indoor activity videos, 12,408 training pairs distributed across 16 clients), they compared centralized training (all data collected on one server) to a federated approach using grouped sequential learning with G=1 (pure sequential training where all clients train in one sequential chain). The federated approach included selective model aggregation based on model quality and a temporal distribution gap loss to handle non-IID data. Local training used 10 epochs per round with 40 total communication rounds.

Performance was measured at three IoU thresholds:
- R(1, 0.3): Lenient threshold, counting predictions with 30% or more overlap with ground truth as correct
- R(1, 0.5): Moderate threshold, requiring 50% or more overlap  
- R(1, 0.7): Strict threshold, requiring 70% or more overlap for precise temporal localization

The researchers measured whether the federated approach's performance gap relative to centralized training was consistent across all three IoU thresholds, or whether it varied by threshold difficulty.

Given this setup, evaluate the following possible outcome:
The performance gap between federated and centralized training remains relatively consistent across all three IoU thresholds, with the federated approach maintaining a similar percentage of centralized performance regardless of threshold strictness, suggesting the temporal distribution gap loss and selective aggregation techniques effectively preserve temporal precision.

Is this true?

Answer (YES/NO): NO